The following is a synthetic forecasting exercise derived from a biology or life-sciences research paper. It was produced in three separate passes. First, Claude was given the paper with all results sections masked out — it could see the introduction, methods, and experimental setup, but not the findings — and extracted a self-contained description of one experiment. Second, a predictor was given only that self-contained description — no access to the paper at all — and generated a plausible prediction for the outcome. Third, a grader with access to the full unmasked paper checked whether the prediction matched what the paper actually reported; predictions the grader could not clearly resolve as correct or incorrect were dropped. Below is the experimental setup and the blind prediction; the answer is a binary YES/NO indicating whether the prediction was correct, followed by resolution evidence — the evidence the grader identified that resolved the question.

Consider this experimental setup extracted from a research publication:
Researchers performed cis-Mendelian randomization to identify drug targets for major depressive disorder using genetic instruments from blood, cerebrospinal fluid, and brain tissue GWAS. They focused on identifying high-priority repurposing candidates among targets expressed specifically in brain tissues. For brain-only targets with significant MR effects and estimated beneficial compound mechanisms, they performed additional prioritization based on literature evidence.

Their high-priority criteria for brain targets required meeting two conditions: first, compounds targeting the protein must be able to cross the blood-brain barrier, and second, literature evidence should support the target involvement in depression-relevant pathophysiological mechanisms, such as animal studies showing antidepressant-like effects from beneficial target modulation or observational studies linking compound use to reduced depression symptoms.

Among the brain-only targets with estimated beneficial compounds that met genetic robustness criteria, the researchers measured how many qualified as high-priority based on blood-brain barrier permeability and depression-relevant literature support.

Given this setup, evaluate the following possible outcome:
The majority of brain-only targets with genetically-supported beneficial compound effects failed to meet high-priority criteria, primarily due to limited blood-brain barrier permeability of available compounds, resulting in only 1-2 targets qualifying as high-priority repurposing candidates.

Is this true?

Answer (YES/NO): NO